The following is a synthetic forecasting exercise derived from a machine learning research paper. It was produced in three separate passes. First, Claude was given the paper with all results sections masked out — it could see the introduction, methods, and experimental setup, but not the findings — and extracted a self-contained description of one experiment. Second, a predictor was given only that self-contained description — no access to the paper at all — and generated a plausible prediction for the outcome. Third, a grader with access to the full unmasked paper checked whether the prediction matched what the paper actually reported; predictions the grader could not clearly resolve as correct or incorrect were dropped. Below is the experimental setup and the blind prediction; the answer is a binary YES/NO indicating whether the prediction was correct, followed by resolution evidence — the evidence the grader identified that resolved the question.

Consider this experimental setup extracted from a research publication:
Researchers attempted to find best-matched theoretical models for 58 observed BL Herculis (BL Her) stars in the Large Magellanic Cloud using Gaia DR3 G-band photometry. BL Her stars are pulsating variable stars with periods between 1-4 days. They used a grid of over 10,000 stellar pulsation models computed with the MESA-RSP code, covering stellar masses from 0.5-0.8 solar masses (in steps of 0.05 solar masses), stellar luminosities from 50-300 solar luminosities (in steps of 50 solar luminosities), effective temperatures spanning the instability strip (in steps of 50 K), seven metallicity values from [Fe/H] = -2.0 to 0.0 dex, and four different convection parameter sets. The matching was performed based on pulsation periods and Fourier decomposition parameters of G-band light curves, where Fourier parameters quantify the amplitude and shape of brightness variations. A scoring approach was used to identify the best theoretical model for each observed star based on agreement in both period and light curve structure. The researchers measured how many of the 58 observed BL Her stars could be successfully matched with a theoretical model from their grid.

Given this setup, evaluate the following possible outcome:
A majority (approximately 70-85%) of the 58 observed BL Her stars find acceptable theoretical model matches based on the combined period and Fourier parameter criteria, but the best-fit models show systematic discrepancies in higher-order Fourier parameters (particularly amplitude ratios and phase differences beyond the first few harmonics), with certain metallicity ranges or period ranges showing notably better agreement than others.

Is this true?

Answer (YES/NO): NO